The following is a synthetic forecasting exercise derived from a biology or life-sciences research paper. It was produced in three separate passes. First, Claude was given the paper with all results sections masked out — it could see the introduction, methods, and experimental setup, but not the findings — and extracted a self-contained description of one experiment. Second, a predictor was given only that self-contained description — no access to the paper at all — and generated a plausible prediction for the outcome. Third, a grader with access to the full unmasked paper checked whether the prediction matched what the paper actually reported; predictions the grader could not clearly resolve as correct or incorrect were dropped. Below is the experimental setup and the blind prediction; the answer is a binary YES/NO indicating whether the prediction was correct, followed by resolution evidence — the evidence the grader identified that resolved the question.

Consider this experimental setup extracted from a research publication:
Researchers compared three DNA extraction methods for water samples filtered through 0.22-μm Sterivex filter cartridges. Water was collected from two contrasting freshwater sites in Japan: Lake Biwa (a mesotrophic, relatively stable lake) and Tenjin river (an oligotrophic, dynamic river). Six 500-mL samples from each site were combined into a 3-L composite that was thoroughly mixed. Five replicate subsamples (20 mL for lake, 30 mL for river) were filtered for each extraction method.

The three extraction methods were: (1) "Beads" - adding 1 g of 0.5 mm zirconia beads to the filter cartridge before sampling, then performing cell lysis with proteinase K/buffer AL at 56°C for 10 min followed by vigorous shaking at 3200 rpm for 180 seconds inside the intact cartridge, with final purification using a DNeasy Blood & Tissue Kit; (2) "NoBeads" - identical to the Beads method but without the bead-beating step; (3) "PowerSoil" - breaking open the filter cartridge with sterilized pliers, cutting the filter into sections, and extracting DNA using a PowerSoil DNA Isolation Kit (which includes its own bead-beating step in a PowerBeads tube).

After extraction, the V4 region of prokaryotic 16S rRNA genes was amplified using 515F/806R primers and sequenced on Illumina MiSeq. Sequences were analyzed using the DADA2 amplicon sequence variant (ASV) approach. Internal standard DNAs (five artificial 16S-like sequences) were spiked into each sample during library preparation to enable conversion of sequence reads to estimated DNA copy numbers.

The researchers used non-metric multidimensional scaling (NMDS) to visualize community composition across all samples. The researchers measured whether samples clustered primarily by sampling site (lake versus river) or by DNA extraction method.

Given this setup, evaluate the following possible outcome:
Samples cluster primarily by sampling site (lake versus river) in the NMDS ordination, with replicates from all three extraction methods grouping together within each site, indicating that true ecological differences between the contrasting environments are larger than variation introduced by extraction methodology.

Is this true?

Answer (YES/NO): NO